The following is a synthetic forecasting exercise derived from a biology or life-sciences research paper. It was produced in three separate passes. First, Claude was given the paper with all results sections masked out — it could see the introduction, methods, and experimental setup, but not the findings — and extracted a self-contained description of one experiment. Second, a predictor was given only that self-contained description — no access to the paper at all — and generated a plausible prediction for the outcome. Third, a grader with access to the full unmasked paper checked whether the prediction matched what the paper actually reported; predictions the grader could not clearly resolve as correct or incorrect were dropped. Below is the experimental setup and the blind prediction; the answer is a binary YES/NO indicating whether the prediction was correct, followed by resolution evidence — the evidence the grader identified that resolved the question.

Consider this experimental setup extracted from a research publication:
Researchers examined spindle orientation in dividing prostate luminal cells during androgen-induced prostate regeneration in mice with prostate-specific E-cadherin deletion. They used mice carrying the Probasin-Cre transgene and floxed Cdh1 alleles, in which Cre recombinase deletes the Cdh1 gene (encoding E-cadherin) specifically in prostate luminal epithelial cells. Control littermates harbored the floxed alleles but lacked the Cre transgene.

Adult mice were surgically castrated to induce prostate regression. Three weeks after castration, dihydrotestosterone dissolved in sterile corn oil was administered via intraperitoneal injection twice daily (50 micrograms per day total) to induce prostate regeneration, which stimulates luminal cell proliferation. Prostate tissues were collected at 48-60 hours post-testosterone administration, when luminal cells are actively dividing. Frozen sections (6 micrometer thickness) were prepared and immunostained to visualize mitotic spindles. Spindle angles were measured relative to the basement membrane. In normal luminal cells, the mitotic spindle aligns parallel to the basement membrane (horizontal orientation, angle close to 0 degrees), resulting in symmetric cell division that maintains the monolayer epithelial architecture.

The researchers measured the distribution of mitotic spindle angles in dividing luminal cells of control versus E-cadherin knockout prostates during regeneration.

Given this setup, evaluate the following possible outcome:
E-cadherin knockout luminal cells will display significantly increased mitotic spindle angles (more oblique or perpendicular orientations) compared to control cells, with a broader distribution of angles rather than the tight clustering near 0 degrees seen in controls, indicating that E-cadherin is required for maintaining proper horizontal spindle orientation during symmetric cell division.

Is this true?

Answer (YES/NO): YES